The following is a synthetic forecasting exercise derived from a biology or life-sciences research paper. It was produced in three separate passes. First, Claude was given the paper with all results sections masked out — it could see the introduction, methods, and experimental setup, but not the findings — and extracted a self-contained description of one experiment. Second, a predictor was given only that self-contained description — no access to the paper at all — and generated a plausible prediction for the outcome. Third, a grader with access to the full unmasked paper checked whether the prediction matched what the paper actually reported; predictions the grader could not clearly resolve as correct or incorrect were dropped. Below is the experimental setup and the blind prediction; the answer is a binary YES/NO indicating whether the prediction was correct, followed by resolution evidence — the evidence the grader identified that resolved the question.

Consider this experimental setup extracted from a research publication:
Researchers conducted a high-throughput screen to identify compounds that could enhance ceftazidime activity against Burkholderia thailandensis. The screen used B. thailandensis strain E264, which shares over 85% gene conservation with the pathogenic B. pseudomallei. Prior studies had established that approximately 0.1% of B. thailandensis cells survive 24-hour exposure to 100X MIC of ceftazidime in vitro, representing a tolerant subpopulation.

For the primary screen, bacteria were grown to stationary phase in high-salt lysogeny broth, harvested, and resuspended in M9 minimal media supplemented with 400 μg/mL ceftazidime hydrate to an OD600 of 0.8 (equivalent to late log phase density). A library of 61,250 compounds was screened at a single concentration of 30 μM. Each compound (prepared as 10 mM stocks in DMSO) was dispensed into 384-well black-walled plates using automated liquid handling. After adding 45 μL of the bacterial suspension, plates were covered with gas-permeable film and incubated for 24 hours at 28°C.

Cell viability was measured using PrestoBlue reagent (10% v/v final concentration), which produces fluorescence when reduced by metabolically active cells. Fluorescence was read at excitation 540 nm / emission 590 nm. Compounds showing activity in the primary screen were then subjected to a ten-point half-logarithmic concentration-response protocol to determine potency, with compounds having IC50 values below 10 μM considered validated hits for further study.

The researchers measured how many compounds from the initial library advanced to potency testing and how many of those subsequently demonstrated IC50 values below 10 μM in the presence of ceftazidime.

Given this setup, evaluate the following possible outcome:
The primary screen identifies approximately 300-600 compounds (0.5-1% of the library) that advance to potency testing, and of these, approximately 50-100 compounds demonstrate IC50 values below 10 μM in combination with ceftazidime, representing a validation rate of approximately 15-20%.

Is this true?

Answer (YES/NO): NO